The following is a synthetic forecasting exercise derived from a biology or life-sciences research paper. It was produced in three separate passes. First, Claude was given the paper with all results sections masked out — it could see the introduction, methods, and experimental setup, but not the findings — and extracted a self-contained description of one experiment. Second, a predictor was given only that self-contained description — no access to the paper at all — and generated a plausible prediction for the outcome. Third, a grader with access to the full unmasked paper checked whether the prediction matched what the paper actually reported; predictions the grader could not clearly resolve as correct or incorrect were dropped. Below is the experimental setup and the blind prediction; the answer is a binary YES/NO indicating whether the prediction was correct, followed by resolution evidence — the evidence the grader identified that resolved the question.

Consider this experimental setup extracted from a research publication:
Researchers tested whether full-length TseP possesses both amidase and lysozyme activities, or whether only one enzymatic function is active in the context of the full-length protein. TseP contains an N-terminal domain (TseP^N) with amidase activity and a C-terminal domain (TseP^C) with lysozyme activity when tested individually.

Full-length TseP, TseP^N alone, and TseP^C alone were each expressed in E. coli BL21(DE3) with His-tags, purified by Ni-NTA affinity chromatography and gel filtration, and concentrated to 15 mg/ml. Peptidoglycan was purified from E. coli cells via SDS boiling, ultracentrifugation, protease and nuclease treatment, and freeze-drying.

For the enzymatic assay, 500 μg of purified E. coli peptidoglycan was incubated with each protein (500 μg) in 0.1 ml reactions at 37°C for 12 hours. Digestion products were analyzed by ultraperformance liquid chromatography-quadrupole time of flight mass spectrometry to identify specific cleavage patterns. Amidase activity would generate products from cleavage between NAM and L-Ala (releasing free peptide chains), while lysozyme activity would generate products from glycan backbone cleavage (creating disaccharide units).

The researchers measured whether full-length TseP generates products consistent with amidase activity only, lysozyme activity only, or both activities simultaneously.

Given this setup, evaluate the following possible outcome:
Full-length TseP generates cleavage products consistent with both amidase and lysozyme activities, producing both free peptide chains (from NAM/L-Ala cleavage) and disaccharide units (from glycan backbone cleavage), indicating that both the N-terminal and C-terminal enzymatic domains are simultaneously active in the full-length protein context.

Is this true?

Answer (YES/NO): YES